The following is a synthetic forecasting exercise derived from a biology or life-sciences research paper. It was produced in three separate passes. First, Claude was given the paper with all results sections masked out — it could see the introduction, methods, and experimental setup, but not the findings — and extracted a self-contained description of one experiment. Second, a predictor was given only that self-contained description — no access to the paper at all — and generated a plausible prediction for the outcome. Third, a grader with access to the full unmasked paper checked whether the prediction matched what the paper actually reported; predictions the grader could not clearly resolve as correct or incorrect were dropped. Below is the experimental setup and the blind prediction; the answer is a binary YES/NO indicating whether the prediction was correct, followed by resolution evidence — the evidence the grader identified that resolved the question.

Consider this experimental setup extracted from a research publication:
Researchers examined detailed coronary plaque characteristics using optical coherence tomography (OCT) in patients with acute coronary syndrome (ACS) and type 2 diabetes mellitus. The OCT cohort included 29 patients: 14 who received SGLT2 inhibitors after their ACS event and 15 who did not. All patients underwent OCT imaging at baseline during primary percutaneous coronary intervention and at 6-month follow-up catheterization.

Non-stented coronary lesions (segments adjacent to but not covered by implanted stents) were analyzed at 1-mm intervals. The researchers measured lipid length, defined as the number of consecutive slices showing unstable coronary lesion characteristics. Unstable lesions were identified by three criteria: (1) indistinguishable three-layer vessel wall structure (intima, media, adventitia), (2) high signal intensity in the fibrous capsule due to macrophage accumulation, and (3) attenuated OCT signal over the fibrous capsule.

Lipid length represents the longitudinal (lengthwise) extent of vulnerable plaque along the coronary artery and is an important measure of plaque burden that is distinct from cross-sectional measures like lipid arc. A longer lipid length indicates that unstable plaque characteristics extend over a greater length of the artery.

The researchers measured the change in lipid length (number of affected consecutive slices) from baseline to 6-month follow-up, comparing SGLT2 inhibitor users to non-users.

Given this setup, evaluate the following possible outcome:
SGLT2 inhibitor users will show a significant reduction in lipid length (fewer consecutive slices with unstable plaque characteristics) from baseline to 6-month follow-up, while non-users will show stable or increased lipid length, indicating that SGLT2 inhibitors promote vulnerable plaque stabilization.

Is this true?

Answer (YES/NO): NO